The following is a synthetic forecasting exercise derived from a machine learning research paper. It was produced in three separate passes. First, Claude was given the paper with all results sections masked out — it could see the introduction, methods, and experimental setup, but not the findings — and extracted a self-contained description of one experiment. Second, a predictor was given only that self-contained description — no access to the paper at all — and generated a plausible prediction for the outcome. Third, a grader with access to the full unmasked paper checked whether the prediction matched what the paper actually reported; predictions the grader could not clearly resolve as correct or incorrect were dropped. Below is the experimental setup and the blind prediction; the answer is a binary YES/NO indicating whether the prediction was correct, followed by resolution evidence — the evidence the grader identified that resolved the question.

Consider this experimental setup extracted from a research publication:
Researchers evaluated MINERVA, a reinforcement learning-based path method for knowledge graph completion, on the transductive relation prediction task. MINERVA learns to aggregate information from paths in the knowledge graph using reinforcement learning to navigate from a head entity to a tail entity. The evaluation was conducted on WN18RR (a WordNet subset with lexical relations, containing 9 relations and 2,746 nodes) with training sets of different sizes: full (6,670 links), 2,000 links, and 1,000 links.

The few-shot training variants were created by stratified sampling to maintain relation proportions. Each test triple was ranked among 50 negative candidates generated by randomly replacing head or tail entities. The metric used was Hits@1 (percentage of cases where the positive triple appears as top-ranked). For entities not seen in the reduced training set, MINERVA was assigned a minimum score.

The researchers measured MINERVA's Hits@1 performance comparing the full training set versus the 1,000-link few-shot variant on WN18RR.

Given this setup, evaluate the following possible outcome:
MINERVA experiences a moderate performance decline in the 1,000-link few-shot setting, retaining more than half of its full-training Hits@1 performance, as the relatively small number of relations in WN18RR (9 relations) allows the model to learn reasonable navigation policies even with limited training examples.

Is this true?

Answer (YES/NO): NO